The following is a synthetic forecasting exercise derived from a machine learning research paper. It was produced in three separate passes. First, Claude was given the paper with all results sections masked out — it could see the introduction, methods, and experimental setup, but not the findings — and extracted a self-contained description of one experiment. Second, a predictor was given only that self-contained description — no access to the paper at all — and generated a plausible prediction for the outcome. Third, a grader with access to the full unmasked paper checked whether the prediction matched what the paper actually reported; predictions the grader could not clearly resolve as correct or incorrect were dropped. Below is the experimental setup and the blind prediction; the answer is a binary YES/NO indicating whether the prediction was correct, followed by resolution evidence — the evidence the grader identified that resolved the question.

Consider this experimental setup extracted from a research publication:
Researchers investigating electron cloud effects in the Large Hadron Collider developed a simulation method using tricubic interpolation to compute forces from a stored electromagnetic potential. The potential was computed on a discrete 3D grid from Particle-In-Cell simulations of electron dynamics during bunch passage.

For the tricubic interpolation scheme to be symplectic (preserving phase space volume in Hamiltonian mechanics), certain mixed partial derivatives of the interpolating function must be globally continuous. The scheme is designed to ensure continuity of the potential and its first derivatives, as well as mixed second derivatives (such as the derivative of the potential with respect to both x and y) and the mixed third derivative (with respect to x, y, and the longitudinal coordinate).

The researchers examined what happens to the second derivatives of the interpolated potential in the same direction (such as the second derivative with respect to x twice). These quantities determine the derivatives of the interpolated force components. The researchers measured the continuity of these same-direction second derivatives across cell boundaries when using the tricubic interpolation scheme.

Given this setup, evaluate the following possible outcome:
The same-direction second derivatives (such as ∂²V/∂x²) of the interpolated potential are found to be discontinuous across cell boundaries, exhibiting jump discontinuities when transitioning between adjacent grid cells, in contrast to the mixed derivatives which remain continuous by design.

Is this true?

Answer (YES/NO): YES